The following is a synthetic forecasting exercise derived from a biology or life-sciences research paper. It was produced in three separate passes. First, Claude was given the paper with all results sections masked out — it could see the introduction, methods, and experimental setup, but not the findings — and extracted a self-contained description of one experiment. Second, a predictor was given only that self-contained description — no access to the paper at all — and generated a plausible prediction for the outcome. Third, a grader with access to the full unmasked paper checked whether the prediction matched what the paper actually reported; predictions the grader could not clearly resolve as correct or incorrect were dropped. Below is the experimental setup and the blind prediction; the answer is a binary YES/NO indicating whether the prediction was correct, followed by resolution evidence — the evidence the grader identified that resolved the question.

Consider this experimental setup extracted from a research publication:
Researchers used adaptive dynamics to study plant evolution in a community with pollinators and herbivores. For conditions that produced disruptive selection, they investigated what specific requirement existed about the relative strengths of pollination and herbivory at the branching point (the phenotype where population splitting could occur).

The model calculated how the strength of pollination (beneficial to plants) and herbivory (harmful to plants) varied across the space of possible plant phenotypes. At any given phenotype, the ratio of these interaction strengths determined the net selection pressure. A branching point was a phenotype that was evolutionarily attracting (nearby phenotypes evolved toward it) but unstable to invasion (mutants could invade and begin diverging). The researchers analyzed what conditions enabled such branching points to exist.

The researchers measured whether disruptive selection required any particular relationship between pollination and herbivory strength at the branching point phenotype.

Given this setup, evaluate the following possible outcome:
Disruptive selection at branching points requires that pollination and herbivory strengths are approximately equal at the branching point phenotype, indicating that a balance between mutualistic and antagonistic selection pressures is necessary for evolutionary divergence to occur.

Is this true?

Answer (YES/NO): YES